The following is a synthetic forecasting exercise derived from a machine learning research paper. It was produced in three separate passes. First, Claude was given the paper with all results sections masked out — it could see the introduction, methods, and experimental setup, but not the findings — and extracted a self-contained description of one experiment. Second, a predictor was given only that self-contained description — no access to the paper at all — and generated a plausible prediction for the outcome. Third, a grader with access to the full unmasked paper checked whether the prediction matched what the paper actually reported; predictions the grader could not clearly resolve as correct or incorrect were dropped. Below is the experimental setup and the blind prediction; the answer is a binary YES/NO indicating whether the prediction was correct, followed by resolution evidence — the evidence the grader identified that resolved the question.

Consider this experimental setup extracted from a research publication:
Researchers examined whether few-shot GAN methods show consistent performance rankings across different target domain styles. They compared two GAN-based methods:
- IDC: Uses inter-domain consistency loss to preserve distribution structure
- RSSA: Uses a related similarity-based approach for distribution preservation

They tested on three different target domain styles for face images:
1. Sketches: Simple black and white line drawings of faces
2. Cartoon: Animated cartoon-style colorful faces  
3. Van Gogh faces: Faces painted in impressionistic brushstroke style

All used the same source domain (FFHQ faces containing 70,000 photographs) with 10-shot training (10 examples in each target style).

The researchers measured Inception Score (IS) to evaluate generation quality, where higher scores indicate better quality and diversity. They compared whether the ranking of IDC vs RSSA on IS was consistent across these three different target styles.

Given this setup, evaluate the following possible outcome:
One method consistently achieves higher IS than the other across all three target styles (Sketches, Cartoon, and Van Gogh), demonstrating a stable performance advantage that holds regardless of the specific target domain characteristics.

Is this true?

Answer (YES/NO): YES